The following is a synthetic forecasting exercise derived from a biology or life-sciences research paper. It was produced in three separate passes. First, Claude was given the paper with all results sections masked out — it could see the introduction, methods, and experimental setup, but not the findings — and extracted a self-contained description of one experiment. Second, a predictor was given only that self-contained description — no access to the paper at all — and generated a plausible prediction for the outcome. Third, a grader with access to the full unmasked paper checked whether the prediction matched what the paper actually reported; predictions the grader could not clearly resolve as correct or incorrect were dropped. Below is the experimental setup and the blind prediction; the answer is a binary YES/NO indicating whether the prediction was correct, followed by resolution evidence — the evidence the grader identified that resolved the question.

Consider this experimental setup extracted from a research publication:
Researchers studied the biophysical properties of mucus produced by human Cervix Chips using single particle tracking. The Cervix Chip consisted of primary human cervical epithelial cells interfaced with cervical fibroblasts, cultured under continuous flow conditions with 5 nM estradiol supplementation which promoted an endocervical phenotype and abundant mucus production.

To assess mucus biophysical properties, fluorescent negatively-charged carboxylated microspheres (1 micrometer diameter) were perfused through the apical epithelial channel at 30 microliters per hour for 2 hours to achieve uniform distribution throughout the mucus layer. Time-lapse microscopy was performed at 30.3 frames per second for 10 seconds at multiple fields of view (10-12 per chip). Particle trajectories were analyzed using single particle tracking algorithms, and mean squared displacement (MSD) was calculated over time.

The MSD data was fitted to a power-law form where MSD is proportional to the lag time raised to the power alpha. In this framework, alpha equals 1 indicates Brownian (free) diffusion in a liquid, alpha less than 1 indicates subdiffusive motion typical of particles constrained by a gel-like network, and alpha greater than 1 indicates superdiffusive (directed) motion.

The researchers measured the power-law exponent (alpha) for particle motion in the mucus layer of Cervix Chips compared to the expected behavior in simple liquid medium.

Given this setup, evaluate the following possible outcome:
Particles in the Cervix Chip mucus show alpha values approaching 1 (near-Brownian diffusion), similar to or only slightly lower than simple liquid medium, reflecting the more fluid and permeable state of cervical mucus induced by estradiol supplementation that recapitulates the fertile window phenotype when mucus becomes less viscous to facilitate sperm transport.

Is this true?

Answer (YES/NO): NO